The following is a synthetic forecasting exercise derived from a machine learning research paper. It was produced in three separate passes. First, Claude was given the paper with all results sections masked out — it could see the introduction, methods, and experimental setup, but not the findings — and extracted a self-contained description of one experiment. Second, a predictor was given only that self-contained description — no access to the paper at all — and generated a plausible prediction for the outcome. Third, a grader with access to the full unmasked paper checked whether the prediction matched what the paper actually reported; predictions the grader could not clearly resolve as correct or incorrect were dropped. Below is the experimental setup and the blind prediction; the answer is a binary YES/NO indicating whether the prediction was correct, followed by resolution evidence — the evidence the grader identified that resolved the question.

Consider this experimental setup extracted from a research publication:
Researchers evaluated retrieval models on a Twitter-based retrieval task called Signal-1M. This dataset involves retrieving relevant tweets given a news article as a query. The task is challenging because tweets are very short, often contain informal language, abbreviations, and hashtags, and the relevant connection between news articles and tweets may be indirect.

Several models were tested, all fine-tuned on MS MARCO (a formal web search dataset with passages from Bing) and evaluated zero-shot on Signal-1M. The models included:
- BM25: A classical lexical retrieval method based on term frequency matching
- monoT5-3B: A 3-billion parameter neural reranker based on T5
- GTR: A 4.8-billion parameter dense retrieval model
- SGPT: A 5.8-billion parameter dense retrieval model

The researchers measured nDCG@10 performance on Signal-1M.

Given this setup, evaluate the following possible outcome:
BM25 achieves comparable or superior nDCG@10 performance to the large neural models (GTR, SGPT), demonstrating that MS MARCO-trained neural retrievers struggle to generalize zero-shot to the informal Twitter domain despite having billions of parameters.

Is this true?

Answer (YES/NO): YES